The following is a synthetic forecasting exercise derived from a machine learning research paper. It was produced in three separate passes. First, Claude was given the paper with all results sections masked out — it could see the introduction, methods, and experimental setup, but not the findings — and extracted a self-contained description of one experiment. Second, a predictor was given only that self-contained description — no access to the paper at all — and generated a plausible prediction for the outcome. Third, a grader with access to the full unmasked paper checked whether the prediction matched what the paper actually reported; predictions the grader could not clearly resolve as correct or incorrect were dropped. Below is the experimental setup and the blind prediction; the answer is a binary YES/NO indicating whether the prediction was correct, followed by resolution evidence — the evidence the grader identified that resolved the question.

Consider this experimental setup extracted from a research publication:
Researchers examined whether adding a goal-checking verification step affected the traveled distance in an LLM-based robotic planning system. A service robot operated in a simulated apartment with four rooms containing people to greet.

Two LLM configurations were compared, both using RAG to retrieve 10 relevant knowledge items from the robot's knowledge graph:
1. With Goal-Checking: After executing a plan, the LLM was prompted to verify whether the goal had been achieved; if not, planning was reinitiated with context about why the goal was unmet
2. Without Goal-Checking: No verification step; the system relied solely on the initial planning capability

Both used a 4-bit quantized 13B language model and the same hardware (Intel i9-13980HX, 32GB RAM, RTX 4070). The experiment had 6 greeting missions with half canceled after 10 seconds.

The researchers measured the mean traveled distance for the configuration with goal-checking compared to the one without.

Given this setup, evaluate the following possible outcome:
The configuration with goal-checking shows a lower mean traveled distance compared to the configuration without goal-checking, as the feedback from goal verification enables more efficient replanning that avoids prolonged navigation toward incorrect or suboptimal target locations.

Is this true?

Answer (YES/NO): NO